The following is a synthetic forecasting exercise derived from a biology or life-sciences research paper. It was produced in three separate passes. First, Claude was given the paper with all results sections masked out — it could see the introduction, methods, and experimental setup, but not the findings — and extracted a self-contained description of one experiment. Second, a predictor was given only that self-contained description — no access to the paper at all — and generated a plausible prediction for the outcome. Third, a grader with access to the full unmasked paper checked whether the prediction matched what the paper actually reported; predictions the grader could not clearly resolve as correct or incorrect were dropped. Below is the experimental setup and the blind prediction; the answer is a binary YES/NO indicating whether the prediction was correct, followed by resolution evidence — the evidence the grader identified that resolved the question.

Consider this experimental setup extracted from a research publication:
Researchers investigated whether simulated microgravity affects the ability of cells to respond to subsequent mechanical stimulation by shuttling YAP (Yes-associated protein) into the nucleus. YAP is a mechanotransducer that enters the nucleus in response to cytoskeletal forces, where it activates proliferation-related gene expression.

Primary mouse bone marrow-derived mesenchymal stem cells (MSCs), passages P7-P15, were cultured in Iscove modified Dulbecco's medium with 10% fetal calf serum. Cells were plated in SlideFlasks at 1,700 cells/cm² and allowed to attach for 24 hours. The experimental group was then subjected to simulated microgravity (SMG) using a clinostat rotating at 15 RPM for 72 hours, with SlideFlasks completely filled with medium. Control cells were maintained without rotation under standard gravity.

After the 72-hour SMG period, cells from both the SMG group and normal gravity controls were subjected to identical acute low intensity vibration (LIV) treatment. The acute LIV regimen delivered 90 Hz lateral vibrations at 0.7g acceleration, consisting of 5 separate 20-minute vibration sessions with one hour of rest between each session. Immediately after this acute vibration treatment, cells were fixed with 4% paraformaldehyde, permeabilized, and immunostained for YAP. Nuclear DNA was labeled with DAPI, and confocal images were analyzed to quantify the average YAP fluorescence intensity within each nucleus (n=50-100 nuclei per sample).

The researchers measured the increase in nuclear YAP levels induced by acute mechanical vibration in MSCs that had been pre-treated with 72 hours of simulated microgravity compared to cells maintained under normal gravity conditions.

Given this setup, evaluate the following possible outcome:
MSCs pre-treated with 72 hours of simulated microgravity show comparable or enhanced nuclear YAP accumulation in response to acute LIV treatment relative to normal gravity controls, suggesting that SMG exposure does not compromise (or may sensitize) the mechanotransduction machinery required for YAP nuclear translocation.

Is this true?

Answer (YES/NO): NO